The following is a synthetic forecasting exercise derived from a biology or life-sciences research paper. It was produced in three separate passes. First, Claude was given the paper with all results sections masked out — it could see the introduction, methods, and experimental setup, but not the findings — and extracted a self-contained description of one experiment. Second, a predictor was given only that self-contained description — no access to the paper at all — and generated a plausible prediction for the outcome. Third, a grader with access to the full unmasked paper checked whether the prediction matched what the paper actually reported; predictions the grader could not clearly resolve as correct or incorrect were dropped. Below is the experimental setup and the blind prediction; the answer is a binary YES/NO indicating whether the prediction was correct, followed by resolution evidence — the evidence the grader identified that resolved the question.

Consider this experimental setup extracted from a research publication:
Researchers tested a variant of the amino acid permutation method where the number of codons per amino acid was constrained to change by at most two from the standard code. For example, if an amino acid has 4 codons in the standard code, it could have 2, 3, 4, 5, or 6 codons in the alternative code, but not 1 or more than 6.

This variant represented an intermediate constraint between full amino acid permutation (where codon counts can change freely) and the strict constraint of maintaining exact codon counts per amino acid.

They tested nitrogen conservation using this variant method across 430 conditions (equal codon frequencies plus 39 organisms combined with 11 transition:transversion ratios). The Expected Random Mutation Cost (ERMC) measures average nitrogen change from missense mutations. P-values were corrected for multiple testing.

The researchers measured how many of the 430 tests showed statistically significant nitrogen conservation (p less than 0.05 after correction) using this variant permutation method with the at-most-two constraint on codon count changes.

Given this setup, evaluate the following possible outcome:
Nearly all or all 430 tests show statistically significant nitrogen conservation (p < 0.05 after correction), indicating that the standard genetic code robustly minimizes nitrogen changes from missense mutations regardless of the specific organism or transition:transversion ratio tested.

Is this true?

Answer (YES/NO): NO